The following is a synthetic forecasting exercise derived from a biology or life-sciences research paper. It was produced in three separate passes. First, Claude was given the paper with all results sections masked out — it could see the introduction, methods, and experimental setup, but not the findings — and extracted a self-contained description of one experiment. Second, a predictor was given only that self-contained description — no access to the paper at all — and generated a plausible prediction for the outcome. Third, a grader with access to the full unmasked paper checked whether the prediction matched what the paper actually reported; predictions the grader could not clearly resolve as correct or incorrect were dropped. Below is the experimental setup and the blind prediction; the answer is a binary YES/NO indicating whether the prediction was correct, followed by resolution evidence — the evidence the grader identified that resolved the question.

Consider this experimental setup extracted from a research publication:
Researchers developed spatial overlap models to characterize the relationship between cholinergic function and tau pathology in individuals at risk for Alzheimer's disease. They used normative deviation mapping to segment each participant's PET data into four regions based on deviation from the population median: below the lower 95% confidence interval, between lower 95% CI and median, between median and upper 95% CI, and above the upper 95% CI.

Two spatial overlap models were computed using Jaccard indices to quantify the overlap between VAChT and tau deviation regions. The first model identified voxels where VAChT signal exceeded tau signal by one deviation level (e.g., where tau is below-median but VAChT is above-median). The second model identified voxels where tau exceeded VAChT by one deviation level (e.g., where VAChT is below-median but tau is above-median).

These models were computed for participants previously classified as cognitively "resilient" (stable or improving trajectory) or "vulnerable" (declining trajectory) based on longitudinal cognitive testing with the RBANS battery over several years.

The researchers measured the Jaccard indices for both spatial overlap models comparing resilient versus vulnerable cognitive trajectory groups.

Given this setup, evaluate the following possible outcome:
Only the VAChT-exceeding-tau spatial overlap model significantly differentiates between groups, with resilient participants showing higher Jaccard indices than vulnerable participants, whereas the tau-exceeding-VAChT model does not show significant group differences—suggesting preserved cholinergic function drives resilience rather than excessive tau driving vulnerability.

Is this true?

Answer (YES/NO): NO